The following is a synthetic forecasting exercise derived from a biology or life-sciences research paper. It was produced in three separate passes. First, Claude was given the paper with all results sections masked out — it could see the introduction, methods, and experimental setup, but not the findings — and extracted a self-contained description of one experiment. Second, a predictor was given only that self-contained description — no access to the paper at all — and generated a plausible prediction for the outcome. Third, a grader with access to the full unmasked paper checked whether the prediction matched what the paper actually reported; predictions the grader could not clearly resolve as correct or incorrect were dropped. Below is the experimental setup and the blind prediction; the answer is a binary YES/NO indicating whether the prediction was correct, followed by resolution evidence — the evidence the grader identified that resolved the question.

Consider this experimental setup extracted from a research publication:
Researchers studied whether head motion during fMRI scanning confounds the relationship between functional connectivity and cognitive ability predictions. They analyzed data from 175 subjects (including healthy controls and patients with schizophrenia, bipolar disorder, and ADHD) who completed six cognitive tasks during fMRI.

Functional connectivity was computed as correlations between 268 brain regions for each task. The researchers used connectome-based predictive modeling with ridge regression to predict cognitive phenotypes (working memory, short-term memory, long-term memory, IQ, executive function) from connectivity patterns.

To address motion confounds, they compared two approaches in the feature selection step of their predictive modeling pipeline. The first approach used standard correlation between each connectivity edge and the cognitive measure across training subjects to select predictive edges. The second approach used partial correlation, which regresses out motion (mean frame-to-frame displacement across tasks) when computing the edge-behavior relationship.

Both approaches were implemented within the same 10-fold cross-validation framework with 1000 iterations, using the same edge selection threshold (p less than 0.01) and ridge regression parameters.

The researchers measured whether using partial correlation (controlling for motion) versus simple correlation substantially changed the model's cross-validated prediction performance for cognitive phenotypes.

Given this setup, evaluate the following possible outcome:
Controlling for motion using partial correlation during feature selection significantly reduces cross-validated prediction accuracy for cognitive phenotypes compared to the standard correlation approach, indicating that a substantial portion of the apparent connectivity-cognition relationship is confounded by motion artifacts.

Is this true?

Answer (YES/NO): NO